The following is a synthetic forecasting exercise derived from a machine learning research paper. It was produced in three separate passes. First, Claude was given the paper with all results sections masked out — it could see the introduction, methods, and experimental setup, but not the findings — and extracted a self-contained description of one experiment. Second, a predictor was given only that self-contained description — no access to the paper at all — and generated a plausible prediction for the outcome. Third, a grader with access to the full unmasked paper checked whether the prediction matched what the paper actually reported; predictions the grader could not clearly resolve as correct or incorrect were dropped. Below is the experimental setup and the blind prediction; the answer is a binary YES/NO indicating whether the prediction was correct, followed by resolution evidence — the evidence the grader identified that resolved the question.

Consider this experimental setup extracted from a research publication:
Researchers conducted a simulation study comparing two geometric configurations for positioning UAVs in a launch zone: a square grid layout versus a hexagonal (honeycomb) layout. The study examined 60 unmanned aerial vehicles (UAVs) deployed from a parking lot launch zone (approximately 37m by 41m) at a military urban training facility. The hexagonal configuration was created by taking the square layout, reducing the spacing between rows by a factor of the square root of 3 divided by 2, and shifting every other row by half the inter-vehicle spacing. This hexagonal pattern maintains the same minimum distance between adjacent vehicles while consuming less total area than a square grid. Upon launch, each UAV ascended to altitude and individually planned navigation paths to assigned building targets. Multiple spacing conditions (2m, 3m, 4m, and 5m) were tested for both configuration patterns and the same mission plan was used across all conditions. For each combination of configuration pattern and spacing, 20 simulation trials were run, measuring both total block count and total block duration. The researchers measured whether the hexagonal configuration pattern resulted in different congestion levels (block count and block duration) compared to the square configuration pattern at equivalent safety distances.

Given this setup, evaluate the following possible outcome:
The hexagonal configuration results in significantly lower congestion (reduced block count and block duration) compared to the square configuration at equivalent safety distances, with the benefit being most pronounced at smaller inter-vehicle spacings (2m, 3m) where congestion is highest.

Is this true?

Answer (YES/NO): NO